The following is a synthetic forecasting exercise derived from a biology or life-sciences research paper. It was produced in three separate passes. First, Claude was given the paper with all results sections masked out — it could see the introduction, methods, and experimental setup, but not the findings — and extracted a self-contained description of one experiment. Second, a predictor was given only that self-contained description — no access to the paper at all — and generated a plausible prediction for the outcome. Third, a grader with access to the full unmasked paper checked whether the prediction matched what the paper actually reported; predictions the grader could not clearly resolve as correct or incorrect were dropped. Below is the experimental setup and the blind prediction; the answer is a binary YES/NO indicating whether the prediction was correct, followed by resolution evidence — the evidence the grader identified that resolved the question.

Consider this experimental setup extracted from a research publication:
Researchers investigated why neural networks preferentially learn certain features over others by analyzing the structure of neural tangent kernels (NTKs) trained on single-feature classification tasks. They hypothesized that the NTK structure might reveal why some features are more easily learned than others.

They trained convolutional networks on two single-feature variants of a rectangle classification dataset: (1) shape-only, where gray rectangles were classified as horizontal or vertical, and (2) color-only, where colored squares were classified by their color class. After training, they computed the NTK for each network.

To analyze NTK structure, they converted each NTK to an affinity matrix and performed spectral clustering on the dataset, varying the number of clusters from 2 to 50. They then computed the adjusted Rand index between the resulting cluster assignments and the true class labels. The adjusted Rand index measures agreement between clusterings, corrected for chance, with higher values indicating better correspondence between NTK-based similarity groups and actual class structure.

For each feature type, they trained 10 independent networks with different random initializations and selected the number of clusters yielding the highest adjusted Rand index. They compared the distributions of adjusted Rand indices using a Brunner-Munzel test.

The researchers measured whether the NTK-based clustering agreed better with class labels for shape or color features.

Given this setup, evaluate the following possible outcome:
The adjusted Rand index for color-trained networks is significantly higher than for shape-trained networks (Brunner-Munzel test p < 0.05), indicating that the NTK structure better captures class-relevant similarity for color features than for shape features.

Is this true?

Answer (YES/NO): YES